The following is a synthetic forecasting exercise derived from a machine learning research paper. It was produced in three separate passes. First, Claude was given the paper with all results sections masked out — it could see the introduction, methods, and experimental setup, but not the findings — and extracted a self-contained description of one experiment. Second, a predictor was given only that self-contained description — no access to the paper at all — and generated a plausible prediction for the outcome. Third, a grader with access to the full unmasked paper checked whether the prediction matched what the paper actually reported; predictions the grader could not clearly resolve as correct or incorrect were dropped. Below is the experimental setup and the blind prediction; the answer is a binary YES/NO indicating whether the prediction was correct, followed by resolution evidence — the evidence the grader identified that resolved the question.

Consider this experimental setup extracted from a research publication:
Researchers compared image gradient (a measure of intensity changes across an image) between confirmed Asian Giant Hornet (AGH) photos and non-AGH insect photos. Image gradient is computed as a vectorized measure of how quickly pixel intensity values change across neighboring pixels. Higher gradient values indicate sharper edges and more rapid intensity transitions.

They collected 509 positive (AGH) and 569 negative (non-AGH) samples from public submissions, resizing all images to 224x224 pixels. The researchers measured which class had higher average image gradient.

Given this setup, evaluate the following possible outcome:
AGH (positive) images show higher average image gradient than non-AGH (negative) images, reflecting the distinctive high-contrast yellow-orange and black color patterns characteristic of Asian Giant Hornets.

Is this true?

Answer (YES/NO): YES